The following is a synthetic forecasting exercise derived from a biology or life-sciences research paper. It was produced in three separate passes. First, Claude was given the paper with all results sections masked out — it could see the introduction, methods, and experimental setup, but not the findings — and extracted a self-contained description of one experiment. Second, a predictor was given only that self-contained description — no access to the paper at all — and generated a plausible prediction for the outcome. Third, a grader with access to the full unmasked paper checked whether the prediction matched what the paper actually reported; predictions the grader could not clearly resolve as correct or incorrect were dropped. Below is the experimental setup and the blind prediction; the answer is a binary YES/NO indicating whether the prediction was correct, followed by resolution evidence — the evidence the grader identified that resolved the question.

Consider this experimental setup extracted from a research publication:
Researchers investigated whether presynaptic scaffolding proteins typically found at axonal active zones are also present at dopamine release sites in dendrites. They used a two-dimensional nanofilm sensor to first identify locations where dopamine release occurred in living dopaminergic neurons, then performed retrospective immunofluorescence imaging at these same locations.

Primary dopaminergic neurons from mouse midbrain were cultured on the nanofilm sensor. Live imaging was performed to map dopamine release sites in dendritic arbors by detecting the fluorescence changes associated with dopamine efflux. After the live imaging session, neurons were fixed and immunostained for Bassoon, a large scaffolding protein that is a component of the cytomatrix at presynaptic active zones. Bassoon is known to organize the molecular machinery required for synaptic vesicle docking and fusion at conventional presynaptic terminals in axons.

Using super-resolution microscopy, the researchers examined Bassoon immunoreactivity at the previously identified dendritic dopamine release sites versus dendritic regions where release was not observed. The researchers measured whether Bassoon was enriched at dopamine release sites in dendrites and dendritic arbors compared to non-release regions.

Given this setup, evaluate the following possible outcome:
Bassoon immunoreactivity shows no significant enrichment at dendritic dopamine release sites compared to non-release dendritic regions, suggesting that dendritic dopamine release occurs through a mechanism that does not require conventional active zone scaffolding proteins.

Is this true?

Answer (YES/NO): NO